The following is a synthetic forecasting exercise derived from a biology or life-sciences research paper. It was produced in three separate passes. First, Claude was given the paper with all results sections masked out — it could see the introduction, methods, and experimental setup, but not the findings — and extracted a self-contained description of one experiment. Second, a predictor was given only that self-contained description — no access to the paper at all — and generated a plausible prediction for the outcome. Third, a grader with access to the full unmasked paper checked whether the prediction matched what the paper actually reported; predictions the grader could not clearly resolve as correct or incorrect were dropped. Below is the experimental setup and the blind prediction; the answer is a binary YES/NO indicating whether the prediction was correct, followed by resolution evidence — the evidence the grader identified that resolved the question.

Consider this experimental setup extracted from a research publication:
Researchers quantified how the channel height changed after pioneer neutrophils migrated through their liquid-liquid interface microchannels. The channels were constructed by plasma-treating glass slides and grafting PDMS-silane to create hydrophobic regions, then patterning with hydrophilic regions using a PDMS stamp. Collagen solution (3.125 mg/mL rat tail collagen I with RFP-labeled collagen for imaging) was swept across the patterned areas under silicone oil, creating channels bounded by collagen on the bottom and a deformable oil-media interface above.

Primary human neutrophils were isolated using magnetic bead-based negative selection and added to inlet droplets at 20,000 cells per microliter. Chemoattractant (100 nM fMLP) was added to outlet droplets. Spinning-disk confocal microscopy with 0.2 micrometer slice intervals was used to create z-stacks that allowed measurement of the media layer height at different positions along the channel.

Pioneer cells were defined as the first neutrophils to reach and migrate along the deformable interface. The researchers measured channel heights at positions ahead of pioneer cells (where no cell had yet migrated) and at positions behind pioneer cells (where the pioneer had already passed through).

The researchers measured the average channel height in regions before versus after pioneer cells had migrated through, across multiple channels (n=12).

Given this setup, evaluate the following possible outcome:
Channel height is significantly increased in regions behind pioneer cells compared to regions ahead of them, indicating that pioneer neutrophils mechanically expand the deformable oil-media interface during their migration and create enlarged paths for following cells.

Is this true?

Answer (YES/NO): YES